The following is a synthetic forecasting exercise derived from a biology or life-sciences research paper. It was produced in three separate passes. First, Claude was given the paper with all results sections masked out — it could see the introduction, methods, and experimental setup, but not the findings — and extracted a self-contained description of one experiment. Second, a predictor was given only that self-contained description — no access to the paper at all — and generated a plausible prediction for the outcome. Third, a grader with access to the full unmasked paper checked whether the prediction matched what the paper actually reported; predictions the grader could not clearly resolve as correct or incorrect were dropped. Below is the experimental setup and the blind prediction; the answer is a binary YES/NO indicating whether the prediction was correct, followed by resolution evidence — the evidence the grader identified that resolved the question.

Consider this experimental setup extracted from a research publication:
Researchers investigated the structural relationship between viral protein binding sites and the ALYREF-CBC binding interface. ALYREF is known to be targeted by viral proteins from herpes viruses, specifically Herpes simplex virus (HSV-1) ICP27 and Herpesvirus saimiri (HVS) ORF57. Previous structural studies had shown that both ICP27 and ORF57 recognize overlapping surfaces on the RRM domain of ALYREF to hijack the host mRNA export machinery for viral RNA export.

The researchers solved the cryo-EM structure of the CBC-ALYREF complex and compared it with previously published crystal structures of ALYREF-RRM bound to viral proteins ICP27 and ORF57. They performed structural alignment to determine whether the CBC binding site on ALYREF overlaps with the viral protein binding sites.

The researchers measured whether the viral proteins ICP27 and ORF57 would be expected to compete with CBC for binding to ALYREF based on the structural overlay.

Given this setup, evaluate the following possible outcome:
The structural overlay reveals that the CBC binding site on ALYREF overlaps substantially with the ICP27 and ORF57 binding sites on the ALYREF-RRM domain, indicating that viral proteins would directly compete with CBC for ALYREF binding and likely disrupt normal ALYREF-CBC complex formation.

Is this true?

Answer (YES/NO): YES